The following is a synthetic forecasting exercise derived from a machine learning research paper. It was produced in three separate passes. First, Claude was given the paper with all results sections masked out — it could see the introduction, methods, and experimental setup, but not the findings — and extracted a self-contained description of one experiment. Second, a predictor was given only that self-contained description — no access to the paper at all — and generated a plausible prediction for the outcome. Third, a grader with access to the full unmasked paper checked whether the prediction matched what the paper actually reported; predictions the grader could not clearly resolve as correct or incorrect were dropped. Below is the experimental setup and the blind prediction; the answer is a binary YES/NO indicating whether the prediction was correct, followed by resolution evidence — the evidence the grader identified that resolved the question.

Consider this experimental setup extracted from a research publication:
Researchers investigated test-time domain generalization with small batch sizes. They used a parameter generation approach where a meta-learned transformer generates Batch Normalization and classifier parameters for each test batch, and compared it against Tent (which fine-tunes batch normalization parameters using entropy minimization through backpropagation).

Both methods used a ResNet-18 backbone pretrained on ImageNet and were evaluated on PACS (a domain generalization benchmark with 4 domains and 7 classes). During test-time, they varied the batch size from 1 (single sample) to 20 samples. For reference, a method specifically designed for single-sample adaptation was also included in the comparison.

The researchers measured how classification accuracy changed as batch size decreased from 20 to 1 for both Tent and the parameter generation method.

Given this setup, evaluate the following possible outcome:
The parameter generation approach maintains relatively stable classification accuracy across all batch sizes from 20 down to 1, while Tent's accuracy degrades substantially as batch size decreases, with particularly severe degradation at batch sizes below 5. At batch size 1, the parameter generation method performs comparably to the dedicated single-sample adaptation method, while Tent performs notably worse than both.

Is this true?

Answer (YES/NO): YES